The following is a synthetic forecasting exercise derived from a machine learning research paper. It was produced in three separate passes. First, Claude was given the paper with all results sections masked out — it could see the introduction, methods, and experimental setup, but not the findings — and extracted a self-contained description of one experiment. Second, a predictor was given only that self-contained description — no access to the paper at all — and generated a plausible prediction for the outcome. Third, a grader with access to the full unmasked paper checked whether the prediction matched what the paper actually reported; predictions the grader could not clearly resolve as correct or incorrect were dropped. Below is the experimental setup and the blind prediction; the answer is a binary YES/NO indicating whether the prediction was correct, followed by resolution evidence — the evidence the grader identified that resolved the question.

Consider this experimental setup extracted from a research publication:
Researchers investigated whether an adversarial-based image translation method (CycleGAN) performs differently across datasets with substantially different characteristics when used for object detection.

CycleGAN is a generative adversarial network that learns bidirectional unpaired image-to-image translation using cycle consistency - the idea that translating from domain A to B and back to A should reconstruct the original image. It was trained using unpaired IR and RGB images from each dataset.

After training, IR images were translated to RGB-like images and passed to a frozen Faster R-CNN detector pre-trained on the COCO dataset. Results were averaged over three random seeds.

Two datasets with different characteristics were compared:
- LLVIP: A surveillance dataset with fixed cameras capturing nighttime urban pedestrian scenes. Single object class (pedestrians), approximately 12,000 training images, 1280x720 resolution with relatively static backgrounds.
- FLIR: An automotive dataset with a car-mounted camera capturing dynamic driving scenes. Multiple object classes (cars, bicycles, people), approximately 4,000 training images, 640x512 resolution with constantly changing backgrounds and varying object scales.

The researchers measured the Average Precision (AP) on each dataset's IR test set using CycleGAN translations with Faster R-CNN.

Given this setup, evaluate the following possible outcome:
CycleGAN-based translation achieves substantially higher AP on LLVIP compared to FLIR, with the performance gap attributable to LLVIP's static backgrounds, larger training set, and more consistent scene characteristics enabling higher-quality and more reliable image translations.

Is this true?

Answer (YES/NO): NO